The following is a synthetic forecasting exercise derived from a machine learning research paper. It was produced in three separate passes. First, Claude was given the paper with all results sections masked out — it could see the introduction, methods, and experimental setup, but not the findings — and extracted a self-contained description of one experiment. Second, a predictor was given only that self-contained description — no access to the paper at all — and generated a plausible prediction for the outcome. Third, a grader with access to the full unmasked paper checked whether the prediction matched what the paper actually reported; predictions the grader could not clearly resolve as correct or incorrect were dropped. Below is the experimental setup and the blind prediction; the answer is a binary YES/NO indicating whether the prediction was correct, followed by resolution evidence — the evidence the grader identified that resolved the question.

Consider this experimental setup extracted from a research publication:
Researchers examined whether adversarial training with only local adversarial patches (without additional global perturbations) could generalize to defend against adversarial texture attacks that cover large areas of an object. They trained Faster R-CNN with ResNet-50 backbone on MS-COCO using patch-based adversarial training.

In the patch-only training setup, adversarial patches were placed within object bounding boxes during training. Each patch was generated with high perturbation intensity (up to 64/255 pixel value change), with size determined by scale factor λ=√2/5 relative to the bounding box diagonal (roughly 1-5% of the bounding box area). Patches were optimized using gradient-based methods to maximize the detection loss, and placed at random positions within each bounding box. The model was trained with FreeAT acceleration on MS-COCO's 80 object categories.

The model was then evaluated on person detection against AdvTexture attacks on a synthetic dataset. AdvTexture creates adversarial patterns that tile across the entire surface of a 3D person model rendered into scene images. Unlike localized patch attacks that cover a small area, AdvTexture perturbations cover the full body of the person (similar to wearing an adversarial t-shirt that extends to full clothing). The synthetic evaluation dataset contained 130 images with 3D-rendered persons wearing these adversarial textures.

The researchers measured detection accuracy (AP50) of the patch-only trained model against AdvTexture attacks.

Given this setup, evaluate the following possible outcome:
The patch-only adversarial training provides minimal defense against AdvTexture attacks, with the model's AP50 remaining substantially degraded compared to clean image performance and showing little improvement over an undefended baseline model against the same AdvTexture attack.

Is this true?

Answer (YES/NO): YES